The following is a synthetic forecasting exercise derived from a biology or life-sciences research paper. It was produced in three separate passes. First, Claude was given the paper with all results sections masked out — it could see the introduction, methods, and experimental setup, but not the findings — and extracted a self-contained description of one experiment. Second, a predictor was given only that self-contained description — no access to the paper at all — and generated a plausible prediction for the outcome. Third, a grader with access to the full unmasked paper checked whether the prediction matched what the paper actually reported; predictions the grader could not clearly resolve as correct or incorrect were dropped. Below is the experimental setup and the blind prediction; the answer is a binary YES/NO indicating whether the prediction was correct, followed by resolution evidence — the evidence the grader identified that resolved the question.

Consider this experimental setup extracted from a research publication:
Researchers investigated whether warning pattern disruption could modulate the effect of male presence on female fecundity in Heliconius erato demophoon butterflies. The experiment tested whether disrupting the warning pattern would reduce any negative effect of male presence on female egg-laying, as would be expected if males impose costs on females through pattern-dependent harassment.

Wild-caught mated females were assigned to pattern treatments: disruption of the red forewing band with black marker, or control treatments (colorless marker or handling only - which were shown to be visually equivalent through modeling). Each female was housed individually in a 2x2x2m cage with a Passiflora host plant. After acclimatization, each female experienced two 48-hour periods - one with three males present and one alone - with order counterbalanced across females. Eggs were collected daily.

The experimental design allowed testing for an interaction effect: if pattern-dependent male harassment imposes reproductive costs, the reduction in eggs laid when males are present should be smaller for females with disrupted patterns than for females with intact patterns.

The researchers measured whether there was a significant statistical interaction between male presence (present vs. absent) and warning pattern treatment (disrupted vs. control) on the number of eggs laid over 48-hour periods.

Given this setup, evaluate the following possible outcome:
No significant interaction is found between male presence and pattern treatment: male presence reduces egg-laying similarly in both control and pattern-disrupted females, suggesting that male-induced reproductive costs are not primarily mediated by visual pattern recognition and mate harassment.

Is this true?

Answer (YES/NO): YES